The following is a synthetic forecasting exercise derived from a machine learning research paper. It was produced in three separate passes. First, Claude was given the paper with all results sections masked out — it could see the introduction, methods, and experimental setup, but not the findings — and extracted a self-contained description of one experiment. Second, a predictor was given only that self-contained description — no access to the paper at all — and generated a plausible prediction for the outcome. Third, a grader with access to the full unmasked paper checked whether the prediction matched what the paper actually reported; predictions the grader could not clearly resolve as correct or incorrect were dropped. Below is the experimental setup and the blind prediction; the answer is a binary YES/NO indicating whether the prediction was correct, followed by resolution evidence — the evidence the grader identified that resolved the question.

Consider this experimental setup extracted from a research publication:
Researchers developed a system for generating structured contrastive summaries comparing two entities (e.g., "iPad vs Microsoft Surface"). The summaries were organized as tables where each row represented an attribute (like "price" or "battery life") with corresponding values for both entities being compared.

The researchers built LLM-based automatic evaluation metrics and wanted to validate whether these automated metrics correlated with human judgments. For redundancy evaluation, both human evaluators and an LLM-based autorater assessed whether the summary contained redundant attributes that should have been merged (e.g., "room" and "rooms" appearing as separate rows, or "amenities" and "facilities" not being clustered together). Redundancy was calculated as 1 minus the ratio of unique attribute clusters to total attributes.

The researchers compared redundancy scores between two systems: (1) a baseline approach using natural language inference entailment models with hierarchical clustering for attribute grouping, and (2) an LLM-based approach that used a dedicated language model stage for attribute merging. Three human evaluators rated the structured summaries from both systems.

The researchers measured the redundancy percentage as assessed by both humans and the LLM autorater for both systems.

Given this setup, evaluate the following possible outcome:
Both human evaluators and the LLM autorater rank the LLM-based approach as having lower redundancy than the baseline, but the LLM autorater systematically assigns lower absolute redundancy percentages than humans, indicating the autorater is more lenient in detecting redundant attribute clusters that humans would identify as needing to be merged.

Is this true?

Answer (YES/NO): NO